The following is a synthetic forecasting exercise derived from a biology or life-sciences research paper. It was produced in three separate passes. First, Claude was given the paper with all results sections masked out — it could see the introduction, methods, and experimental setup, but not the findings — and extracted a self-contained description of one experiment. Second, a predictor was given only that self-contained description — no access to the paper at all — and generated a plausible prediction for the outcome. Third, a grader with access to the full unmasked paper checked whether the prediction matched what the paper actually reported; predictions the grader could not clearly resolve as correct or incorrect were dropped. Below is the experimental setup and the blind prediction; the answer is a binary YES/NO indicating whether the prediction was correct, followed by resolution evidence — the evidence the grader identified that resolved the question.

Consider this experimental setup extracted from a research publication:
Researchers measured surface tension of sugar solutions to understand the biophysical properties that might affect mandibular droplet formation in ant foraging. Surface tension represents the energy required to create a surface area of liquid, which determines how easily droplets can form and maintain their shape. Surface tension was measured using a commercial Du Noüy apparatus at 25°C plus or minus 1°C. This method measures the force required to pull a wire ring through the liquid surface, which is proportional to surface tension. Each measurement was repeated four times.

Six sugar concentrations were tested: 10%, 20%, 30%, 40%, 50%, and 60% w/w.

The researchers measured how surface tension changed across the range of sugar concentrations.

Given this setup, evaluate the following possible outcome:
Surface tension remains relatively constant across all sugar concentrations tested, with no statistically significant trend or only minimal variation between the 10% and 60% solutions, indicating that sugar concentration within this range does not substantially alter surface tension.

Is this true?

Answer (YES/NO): NO